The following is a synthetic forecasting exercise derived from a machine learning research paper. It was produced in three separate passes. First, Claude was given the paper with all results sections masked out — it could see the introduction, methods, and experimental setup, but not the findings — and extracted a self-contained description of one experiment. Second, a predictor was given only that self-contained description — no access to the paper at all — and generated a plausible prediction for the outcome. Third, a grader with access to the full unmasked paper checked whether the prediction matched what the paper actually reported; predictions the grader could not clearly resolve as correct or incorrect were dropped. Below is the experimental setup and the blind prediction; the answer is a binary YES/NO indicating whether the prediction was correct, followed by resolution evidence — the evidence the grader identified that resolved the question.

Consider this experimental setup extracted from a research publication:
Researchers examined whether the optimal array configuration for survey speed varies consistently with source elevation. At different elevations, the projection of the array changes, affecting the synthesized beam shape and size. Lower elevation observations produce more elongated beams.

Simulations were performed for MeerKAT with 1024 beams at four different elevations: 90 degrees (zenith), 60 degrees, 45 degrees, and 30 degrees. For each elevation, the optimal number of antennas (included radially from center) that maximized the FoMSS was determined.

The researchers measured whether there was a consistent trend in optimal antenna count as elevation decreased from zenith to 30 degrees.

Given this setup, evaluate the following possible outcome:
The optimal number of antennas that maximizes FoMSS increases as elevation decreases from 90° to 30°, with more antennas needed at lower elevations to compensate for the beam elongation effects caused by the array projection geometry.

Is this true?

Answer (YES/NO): YES